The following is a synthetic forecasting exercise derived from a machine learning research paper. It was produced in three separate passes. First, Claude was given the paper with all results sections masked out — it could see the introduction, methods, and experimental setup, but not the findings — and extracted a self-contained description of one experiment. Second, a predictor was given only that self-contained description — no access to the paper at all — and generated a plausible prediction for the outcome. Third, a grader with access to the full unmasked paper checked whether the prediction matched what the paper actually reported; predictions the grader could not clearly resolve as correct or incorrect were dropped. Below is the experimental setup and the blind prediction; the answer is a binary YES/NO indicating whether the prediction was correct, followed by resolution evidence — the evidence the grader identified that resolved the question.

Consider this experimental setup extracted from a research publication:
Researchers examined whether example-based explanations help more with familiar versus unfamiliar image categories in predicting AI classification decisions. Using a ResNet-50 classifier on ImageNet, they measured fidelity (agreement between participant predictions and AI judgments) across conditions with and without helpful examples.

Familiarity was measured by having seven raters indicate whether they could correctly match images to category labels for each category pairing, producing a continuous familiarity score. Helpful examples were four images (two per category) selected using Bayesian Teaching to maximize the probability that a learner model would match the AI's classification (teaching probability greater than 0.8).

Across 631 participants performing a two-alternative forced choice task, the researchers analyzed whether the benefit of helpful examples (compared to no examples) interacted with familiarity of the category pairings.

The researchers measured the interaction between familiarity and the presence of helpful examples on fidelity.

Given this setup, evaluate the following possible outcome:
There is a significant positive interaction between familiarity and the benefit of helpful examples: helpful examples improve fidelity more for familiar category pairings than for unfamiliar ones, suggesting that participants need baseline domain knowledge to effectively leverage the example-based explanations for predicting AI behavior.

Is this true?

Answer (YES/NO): NO